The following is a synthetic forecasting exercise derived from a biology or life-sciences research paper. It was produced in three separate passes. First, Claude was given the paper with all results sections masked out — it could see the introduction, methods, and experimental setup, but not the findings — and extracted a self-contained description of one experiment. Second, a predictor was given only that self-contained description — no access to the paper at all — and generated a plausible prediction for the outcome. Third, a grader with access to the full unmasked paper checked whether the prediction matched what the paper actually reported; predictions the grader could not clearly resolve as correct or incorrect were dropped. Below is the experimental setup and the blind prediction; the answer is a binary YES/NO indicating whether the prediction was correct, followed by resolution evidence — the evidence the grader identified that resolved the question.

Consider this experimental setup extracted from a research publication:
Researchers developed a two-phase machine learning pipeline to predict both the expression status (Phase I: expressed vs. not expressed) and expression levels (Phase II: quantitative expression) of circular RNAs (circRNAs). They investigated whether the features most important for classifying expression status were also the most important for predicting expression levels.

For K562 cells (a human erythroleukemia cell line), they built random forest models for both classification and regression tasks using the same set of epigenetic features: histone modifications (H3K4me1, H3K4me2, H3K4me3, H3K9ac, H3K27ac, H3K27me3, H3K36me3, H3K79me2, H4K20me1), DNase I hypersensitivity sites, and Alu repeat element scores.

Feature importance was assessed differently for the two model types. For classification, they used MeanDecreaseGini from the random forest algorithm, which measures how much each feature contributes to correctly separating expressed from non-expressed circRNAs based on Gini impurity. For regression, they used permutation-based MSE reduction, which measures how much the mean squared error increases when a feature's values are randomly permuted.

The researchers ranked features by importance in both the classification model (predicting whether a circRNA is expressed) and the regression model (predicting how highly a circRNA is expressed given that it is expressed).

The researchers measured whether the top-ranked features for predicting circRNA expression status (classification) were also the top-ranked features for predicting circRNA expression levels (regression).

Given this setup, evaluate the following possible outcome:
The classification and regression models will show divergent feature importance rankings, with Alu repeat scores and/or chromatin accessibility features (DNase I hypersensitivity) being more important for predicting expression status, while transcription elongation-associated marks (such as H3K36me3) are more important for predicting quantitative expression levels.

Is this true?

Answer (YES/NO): NO